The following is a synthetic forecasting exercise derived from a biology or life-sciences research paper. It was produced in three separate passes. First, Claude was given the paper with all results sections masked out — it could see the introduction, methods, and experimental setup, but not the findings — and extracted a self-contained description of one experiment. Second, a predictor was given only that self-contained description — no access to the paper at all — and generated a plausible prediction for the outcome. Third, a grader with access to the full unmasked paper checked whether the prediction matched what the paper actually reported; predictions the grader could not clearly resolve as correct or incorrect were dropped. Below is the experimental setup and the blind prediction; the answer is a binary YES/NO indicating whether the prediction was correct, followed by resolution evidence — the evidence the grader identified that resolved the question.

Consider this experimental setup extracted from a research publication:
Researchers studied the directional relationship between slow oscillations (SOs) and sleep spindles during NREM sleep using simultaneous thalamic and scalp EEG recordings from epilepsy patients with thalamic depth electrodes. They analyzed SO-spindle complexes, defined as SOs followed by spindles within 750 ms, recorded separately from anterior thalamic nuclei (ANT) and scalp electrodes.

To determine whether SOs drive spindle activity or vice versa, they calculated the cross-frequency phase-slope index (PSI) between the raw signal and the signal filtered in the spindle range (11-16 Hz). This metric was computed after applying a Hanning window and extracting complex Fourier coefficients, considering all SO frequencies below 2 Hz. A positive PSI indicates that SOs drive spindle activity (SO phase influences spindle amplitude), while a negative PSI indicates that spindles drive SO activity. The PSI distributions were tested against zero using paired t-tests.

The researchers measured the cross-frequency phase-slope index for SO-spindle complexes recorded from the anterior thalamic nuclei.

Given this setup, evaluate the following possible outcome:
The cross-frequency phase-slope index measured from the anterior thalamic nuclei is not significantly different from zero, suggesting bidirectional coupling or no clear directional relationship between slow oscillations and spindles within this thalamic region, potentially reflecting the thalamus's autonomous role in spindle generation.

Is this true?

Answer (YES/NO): NO